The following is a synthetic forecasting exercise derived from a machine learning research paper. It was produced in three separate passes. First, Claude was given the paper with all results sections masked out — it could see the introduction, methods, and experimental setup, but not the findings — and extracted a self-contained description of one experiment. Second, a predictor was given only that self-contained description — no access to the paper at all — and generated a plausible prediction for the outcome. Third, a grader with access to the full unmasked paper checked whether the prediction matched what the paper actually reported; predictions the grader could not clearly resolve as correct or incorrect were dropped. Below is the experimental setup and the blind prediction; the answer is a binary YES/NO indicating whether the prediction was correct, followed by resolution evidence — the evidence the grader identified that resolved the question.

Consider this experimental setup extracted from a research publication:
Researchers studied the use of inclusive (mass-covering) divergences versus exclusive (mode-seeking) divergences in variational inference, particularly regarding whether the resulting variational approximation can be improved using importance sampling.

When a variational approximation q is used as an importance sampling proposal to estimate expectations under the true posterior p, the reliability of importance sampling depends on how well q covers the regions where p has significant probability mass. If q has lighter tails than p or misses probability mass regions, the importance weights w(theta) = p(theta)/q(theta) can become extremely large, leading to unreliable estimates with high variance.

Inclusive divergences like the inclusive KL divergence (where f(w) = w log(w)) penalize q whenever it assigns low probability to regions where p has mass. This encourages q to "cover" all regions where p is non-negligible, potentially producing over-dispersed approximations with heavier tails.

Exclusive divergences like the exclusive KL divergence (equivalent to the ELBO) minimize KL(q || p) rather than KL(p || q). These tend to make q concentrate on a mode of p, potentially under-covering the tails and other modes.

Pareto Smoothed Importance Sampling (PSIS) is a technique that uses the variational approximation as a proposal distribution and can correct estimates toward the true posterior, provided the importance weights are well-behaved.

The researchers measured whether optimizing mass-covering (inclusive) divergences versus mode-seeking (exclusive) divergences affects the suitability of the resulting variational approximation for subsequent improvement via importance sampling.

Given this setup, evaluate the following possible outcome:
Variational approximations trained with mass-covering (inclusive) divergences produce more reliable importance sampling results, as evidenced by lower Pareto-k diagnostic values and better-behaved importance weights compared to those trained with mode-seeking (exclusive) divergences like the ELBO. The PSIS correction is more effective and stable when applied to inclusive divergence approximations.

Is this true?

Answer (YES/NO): NO